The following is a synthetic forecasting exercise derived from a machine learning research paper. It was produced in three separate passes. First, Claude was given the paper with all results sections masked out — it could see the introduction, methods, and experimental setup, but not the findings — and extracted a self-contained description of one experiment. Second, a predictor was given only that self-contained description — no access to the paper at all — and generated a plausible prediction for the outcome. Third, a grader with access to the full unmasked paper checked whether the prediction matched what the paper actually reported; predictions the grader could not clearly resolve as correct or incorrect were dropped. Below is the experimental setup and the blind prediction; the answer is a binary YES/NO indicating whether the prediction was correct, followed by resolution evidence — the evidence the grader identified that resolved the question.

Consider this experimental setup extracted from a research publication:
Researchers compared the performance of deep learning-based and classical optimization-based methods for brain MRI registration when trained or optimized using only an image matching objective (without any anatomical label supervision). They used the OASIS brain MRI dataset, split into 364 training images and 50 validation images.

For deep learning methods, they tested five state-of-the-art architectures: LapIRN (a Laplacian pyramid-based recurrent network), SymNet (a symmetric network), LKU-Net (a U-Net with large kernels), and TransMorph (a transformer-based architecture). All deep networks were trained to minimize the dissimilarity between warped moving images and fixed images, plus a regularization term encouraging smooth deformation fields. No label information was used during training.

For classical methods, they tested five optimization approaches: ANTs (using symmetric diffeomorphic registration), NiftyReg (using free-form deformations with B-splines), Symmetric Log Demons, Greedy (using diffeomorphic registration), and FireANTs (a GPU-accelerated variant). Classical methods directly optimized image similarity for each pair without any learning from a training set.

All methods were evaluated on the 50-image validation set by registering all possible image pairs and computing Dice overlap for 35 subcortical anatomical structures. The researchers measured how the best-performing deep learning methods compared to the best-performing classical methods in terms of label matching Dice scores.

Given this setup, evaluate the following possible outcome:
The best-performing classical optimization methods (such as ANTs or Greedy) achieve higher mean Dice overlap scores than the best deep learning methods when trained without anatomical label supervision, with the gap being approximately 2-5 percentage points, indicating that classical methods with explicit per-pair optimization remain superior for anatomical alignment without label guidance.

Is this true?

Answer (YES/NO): NO